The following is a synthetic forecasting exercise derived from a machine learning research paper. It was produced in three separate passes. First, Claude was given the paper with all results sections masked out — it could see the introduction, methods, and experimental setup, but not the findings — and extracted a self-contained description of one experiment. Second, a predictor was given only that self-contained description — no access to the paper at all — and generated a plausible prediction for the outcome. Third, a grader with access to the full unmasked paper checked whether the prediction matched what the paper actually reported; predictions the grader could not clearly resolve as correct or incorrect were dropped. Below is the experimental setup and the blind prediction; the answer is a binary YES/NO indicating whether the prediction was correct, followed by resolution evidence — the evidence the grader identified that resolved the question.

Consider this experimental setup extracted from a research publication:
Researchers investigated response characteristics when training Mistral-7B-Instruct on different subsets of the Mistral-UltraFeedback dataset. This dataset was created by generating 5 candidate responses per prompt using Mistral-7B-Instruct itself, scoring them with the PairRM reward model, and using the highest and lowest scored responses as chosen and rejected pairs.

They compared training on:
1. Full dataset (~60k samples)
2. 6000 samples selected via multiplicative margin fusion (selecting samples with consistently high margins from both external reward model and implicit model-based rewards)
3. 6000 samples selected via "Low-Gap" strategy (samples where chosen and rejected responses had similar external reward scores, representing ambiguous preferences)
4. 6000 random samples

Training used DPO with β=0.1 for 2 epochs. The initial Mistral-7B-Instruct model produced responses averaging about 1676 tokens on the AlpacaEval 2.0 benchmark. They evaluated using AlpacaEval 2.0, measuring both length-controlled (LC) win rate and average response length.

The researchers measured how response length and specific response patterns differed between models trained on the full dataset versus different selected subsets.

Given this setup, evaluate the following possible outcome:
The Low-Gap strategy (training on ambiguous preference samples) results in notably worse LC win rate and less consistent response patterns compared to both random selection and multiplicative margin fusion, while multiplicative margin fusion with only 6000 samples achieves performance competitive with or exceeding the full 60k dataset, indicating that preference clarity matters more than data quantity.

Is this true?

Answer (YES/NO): YES